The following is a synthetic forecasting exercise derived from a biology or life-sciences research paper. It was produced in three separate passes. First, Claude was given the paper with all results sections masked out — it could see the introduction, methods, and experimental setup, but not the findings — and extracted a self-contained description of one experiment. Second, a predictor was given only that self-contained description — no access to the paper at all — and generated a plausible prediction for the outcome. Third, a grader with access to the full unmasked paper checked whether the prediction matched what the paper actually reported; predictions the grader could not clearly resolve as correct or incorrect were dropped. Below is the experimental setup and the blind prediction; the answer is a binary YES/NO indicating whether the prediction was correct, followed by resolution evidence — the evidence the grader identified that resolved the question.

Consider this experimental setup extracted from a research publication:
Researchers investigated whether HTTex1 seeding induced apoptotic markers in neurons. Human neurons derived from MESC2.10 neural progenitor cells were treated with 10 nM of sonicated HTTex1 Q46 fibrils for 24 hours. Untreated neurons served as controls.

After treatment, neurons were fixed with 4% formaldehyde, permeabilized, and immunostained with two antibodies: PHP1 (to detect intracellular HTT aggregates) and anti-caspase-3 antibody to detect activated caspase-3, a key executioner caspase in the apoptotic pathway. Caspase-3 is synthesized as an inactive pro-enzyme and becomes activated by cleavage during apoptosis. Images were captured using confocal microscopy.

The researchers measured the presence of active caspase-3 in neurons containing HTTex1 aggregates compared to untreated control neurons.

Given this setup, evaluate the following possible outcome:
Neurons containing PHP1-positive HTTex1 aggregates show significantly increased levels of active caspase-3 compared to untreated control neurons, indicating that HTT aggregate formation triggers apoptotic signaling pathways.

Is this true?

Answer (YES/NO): YES